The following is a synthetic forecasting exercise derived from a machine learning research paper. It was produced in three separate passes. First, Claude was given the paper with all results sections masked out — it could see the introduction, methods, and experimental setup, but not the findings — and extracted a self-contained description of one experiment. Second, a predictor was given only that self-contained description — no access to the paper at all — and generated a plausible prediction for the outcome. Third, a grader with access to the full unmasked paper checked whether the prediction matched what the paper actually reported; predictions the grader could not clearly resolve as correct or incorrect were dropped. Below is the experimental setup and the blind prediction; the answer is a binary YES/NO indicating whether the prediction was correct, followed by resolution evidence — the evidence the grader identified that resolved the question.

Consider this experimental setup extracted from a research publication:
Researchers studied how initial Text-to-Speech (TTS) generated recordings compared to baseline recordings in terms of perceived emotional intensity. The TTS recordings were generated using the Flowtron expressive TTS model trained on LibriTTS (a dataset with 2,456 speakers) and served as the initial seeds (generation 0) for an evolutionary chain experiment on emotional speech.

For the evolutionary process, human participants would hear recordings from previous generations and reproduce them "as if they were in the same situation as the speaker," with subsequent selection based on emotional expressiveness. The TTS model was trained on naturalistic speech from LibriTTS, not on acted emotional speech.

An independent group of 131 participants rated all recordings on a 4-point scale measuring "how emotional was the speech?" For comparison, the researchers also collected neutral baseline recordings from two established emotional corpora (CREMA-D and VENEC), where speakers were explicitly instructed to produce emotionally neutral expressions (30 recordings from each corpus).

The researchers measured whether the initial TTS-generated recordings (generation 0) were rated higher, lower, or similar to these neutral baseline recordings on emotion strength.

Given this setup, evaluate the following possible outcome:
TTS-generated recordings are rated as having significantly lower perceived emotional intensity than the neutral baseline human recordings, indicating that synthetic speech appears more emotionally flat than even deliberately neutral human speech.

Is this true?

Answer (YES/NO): NO